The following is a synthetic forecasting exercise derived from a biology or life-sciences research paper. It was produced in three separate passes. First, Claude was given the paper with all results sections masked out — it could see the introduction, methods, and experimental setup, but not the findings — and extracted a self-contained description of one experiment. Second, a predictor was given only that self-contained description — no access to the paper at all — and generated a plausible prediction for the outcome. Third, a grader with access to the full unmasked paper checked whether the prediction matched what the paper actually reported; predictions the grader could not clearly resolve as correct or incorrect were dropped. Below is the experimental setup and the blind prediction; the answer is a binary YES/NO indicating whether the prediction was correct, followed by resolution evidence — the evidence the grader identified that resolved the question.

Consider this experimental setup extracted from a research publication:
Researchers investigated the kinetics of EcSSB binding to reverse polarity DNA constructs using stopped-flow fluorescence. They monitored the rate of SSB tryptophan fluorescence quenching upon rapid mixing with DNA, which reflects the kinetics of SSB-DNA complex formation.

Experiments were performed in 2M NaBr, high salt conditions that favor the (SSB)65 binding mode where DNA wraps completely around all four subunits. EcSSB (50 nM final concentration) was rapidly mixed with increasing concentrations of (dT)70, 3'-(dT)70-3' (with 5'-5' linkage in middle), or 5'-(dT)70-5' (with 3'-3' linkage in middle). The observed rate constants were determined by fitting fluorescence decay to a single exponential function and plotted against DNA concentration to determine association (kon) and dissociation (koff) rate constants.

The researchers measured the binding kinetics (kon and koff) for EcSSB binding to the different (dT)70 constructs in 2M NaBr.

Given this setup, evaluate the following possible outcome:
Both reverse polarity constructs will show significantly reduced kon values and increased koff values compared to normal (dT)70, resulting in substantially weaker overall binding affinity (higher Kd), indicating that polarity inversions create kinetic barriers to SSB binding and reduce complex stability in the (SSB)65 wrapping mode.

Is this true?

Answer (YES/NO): NO